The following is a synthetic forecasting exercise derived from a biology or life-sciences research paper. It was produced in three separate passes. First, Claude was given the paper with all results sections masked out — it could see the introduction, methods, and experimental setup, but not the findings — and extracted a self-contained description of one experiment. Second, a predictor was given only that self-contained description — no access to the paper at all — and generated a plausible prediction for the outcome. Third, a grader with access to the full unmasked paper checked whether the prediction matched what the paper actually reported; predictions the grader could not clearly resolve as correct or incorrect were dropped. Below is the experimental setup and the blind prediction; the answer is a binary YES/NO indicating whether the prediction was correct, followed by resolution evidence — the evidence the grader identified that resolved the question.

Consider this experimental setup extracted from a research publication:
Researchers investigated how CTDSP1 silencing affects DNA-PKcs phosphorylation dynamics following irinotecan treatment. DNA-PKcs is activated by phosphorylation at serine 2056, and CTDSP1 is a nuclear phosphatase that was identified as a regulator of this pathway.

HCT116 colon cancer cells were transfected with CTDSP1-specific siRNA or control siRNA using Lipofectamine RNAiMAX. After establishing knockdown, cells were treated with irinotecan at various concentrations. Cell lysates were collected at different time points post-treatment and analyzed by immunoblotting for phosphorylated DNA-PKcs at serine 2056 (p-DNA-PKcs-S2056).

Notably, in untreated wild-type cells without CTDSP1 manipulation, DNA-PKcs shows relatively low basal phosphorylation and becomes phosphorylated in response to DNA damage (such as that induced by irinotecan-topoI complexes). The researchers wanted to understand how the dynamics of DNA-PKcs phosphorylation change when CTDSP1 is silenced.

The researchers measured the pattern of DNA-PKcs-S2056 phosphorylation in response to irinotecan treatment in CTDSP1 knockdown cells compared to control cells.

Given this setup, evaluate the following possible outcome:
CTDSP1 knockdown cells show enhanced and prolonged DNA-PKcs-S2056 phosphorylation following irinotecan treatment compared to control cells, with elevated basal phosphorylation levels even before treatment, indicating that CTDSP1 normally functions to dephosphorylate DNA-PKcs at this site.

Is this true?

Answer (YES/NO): YES